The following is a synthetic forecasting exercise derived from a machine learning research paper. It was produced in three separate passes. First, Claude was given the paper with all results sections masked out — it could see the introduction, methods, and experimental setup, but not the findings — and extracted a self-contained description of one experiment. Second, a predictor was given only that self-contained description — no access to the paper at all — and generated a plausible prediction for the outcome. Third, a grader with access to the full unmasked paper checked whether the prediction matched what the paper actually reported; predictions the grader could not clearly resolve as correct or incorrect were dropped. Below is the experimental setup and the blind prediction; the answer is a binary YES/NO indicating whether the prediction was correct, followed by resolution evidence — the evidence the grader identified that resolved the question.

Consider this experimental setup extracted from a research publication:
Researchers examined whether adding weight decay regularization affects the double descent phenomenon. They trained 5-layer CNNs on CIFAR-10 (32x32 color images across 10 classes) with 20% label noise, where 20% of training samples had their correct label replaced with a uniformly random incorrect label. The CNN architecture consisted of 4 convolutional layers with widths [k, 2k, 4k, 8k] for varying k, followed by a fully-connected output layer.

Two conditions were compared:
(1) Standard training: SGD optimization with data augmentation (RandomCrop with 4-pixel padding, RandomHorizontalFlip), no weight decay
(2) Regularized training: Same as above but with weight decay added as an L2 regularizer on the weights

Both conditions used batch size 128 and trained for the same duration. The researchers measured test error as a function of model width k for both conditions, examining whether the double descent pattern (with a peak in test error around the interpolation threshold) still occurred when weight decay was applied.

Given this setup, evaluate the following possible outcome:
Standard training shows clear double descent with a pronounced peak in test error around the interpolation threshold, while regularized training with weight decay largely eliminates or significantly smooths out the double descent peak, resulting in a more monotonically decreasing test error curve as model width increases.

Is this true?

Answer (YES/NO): NO